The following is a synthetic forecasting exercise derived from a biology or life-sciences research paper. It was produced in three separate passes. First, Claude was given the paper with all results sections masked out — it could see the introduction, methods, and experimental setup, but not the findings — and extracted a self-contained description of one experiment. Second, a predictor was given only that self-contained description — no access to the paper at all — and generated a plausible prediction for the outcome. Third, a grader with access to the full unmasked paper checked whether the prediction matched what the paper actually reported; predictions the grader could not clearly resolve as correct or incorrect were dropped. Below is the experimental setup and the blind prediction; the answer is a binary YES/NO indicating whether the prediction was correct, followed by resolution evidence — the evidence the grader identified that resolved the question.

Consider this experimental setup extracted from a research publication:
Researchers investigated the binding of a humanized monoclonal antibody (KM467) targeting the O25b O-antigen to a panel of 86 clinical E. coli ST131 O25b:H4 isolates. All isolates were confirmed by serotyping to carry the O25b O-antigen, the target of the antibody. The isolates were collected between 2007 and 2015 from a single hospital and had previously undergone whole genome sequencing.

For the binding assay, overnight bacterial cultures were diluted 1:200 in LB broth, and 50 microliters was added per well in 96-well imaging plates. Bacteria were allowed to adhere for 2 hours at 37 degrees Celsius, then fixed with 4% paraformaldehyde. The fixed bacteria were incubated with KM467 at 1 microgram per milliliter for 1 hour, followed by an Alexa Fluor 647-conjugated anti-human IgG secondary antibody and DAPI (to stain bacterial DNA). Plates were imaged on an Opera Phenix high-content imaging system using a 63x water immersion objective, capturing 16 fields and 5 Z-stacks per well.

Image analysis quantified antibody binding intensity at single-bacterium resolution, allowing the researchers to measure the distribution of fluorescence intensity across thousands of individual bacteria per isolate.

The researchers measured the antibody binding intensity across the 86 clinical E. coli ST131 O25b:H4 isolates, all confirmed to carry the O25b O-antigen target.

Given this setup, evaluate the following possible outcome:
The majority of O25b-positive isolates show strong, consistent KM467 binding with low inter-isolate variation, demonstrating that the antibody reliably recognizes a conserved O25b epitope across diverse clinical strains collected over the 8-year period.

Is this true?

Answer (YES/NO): NO